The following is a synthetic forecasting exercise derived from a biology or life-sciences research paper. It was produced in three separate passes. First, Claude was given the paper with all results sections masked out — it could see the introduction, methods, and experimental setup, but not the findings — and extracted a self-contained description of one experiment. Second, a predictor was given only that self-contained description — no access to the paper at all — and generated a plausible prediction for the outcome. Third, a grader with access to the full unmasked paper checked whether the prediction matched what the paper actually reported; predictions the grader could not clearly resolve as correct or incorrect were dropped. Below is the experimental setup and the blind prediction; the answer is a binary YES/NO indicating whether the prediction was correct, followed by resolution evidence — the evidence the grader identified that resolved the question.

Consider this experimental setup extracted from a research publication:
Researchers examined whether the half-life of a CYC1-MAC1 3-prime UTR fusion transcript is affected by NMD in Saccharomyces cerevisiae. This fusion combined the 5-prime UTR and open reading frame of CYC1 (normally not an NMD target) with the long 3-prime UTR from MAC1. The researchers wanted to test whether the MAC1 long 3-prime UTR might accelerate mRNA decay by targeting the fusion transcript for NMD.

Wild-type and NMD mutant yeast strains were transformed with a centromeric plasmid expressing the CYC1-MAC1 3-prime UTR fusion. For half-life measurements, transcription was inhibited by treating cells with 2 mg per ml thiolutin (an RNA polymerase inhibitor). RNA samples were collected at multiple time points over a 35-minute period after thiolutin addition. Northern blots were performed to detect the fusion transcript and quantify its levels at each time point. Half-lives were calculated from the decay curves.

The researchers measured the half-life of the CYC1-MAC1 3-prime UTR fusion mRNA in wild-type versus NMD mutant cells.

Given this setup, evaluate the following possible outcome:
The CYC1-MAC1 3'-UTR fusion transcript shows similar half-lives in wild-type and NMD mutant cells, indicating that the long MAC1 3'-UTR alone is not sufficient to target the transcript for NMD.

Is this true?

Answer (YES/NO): NO